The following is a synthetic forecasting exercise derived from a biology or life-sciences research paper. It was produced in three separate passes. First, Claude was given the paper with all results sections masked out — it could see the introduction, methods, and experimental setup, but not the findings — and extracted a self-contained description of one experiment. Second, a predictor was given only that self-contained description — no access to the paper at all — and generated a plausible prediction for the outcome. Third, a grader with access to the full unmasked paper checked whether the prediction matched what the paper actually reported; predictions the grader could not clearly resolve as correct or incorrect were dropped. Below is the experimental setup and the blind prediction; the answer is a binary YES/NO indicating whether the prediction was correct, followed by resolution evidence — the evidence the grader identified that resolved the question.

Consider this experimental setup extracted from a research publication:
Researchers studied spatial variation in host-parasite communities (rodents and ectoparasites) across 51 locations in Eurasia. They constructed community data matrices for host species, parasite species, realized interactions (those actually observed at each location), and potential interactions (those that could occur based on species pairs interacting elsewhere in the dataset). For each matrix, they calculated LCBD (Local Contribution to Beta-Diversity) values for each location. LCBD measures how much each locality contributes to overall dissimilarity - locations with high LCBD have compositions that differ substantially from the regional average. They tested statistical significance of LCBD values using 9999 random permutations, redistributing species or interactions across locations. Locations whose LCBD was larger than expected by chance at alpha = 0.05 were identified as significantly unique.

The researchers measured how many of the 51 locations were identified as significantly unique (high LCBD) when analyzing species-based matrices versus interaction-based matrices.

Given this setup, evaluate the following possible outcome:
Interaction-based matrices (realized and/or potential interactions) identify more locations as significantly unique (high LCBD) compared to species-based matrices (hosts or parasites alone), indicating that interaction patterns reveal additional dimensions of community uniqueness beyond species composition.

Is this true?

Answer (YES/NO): YES